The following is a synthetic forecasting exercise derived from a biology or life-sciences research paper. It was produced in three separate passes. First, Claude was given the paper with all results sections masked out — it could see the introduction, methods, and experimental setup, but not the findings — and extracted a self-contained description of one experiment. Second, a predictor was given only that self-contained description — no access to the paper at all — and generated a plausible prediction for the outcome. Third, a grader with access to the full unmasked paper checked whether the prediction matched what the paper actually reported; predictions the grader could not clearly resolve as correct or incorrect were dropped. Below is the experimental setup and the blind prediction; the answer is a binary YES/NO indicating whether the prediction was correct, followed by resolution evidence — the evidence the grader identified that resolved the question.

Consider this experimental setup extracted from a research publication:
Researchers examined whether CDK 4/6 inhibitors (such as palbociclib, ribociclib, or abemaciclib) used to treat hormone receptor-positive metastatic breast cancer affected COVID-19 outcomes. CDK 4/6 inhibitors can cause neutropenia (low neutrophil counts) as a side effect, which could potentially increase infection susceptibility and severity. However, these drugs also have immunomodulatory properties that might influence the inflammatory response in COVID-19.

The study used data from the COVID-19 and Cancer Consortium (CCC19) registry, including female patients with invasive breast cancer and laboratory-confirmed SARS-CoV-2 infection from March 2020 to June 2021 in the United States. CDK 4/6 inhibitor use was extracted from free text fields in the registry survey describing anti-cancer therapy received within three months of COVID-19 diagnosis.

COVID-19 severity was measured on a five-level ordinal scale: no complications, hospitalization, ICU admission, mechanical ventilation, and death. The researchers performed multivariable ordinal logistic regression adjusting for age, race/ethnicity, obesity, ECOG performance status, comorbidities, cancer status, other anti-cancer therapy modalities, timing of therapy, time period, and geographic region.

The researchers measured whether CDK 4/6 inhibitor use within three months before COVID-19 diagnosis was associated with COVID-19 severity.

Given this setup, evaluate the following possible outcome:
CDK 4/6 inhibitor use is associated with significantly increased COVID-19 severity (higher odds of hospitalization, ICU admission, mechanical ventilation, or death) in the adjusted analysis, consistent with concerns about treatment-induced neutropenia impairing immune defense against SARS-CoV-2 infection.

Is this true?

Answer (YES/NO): NO